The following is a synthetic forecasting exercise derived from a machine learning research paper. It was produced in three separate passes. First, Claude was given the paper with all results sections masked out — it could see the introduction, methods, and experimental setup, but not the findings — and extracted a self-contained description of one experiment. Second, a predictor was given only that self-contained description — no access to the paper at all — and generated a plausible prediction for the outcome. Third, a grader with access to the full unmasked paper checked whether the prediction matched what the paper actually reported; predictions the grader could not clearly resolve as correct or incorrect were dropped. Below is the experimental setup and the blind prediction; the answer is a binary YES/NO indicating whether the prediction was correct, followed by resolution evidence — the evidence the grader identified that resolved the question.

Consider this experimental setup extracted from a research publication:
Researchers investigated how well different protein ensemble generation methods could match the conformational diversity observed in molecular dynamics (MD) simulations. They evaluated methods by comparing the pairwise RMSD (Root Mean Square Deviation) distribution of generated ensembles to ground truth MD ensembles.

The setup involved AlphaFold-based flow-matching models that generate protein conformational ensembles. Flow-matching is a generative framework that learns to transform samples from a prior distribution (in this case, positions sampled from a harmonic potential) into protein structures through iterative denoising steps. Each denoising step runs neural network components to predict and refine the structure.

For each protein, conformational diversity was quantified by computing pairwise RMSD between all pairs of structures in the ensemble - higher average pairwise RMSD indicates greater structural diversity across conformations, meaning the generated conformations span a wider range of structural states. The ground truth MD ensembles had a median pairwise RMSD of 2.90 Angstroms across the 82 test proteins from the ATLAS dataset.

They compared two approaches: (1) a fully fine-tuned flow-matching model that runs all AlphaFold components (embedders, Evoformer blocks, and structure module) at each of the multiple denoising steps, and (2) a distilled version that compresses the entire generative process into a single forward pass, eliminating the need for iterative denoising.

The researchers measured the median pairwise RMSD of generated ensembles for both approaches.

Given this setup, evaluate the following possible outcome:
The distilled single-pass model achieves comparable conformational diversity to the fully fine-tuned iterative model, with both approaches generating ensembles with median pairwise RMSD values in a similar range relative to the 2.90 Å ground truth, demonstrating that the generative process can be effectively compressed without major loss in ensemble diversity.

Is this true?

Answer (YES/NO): NO